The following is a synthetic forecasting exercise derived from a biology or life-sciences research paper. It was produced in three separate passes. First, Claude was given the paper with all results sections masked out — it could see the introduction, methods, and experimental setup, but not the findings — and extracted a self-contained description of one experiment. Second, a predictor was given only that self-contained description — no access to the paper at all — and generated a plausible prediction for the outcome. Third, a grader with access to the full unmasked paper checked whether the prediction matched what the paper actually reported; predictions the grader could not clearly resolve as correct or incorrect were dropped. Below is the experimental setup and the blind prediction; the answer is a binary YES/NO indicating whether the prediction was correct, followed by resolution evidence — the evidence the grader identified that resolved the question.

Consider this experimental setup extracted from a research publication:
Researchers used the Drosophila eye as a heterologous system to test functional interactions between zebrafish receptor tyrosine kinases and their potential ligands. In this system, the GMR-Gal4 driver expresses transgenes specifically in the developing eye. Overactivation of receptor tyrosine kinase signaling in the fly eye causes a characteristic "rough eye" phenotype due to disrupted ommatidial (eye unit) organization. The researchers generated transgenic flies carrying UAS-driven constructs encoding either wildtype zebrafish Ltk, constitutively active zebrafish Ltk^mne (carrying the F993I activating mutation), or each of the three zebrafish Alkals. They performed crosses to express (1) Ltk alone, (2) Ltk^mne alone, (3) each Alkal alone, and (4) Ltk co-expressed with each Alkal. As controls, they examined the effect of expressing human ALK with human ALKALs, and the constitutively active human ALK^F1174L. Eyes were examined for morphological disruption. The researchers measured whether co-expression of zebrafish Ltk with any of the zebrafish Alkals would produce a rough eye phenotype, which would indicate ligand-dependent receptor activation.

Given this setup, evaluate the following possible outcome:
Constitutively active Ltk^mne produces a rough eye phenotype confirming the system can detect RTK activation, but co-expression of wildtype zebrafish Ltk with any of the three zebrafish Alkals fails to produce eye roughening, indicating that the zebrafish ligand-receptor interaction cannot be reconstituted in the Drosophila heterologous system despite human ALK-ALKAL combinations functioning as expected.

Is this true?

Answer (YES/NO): NO